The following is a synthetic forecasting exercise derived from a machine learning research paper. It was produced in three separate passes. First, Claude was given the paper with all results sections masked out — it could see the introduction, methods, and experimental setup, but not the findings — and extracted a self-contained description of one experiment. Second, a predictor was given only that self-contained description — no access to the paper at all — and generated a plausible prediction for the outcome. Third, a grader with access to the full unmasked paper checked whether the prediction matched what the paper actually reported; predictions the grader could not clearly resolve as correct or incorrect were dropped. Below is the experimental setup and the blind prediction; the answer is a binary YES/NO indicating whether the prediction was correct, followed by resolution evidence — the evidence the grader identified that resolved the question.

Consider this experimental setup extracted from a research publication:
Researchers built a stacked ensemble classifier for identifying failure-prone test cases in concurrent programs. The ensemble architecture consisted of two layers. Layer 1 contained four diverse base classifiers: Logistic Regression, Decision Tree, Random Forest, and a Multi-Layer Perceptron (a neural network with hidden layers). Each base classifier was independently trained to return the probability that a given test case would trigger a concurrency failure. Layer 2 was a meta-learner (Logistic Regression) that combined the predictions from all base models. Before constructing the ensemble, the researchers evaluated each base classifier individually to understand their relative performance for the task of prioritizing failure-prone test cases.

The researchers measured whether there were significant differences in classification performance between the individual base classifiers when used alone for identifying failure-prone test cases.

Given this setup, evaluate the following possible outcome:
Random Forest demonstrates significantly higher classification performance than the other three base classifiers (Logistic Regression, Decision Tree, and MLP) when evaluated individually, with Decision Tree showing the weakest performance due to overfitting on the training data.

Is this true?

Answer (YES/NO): NO